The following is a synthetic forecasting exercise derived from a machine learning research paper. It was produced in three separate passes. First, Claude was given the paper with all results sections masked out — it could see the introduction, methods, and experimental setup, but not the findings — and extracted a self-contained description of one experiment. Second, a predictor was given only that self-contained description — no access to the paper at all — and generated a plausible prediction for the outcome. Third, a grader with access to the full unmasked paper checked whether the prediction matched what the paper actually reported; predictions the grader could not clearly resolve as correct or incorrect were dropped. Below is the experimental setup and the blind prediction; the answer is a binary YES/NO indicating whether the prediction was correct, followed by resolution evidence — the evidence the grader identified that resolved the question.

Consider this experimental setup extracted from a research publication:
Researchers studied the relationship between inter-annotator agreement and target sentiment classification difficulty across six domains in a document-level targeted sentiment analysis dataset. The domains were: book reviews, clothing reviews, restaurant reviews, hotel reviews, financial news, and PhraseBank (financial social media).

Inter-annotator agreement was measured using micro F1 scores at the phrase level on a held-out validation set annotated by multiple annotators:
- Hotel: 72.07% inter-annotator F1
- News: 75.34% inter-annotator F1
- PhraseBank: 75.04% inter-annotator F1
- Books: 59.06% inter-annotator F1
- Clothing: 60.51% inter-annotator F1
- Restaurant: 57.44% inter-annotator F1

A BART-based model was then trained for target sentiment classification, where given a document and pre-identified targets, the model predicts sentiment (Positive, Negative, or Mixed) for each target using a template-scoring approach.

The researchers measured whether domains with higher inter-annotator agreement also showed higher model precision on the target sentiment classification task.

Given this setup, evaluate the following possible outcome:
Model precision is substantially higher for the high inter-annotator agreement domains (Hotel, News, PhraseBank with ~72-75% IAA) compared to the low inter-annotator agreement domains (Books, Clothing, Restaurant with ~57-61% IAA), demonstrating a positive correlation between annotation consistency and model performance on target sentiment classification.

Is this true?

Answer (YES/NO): NO